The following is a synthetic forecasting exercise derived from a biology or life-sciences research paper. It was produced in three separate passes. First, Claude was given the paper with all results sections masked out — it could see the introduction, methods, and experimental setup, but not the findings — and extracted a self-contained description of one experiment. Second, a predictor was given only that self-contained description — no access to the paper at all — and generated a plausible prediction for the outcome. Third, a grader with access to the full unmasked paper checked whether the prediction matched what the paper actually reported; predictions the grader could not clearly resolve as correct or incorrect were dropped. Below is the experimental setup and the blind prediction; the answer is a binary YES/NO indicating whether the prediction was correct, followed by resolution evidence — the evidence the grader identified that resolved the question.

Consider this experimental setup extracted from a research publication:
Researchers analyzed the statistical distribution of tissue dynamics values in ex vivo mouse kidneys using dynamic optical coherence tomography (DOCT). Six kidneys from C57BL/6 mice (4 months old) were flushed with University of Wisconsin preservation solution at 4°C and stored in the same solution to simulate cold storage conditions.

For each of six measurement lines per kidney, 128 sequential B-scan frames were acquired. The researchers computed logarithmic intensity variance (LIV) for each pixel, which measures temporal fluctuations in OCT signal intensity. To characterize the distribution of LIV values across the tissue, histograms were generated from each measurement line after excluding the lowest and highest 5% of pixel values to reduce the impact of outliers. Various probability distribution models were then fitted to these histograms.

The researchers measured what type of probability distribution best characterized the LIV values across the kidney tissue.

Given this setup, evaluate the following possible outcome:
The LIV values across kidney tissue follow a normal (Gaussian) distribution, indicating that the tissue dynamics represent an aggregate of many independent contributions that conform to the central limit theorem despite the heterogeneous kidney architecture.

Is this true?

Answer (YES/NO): NO